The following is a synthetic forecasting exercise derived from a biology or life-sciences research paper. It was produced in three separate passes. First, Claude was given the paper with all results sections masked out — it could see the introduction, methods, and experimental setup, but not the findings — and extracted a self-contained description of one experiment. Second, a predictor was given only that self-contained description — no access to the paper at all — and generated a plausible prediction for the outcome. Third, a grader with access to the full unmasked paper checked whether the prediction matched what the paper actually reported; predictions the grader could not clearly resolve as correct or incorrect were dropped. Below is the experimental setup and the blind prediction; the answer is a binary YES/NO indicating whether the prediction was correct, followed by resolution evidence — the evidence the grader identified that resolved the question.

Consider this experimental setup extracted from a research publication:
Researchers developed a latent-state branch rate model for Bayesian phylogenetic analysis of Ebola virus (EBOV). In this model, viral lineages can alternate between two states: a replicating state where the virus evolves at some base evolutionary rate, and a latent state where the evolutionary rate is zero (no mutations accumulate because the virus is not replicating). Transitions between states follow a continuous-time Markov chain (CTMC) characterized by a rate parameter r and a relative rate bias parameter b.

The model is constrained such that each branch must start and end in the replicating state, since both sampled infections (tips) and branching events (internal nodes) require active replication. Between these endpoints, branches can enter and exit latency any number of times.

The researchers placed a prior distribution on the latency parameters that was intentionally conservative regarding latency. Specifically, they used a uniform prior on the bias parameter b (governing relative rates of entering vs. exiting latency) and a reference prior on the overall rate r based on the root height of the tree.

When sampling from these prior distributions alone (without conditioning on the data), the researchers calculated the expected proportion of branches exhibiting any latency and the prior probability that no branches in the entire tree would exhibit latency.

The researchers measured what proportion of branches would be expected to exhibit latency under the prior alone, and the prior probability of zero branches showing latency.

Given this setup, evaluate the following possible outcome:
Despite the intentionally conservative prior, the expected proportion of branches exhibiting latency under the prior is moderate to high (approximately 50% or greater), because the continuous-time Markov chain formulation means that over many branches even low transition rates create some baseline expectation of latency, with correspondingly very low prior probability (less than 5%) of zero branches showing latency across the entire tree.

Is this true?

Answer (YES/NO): NO